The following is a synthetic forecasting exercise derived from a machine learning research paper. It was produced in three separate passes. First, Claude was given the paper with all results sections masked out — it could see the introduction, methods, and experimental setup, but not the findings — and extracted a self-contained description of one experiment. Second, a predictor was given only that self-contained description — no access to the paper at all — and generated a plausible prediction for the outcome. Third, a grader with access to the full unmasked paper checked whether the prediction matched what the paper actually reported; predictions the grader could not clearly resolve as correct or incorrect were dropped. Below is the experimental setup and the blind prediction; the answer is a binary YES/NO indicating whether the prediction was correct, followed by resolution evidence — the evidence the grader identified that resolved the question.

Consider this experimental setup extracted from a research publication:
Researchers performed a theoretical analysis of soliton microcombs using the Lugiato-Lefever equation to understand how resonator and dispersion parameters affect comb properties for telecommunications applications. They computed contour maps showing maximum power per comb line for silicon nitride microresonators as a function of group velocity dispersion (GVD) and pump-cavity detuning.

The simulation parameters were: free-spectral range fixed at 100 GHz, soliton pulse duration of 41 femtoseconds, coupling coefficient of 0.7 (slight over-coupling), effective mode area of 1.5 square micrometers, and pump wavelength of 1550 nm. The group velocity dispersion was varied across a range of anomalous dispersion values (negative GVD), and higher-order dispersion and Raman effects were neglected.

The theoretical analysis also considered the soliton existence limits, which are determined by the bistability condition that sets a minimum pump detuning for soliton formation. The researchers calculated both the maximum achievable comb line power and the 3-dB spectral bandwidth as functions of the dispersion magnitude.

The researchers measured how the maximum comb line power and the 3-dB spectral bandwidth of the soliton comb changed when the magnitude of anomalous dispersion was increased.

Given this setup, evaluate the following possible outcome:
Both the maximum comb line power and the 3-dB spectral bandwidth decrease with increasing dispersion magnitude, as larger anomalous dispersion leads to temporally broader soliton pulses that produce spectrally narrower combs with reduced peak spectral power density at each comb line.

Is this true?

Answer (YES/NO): NO